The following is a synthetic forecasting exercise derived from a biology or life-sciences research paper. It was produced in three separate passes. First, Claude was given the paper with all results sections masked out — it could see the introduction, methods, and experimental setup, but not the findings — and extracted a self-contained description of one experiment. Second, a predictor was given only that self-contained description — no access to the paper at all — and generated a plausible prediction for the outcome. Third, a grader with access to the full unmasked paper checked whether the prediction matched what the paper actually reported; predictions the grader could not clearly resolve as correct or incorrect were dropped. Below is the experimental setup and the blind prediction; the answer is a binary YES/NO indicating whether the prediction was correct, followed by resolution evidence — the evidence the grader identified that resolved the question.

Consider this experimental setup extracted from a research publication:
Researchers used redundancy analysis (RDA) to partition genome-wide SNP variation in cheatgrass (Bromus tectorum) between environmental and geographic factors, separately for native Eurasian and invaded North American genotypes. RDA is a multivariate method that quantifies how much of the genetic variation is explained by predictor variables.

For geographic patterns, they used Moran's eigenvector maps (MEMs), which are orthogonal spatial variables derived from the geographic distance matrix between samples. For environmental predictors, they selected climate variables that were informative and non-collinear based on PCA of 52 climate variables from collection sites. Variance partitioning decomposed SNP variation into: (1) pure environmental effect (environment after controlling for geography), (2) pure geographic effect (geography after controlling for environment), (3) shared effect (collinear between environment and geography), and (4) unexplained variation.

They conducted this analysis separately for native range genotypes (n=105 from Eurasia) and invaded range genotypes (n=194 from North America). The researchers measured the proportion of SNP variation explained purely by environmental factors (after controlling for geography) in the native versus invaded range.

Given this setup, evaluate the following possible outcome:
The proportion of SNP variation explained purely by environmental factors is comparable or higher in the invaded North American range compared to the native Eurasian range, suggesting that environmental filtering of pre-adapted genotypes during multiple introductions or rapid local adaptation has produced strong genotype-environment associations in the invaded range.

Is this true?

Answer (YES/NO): NO